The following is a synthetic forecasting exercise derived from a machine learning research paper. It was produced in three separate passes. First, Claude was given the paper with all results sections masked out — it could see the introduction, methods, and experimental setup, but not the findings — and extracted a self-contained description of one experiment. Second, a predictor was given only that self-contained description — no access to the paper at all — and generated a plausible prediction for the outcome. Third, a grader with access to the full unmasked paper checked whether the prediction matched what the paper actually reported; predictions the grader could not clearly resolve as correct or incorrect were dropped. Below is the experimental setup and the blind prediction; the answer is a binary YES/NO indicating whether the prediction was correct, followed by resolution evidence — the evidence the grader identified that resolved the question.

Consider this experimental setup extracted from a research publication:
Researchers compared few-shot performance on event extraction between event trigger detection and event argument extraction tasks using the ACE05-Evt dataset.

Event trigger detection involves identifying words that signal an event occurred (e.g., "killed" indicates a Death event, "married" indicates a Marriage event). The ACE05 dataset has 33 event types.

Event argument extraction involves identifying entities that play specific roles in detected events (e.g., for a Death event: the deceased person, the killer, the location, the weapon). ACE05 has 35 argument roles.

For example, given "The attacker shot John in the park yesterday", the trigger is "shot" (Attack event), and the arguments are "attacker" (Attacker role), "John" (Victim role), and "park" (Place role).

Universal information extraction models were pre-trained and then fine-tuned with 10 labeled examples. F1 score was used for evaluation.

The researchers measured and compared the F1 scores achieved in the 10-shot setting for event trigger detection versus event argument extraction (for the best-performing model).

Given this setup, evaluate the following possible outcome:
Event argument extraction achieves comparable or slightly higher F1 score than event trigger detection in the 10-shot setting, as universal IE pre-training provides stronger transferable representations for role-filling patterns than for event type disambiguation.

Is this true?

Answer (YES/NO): NO